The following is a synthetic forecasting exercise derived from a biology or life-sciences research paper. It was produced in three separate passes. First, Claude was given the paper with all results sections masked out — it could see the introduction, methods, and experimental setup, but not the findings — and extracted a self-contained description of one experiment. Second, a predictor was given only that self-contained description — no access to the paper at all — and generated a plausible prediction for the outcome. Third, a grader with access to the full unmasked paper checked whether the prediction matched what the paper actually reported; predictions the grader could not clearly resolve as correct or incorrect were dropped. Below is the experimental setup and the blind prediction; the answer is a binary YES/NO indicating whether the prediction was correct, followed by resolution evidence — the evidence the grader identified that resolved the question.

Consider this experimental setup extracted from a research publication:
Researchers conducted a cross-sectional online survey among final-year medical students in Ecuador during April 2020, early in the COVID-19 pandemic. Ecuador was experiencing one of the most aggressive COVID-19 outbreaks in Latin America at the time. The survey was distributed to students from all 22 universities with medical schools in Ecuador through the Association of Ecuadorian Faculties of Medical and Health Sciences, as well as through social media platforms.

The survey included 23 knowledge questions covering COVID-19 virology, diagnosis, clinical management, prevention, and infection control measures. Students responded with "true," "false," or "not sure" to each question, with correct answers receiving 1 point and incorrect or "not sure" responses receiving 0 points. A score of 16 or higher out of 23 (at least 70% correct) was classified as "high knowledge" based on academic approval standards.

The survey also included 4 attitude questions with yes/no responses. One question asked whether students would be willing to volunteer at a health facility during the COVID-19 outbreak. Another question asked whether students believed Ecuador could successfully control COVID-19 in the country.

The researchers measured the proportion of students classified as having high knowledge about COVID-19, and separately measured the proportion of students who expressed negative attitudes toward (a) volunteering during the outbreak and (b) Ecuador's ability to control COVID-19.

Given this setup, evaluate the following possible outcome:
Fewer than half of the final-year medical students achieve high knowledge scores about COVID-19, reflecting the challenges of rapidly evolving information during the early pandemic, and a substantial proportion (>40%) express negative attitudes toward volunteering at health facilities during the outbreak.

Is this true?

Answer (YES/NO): NO